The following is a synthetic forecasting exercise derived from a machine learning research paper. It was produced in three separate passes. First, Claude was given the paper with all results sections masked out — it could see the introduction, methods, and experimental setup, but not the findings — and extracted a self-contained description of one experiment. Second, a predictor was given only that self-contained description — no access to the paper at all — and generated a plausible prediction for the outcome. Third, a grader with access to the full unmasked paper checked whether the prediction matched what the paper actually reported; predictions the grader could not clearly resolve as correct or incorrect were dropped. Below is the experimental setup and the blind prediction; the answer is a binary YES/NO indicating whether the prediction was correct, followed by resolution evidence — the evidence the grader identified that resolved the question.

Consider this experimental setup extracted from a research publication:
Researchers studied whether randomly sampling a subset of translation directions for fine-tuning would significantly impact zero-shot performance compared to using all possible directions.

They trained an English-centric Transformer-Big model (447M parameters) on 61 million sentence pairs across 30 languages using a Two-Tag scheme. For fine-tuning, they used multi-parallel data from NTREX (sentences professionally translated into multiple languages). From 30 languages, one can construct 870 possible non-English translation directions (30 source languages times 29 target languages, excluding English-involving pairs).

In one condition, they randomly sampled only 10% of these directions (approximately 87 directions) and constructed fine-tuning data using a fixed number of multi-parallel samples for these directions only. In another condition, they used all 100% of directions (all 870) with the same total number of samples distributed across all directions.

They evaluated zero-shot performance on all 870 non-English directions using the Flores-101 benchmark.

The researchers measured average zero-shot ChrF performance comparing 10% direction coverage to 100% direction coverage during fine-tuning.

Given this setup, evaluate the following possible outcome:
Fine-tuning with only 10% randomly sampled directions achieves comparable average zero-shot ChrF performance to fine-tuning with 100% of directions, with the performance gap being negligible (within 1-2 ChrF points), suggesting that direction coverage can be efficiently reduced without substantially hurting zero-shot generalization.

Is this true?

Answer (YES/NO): YES